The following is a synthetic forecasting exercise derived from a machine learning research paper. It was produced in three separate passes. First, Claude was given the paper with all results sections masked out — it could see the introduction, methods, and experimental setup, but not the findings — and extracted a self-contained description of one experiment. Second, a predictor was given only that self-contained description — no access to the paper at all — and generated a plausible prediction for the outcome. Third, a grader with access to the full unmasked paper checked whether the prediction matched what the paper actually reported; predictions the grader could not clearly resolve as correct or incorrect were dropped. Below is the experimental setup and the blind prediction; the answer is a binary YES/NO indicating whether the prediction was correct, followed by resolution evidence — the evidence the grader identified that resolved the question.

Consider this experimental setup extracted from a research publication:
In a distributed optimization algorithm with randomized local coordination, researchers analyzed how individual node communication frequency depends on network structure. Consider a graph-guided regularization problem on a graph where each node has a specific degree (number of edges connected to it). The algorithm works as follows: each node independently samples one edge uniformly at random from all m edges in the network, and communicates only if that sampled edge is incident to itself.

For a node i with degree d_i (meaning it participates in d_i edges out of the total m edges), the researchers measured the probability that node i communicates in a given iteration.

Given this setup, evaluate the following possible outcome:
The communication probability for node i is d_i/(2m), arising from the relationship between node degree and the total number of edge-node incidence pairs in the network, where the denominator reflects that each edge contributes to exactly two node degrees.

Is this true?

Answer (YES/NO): NO